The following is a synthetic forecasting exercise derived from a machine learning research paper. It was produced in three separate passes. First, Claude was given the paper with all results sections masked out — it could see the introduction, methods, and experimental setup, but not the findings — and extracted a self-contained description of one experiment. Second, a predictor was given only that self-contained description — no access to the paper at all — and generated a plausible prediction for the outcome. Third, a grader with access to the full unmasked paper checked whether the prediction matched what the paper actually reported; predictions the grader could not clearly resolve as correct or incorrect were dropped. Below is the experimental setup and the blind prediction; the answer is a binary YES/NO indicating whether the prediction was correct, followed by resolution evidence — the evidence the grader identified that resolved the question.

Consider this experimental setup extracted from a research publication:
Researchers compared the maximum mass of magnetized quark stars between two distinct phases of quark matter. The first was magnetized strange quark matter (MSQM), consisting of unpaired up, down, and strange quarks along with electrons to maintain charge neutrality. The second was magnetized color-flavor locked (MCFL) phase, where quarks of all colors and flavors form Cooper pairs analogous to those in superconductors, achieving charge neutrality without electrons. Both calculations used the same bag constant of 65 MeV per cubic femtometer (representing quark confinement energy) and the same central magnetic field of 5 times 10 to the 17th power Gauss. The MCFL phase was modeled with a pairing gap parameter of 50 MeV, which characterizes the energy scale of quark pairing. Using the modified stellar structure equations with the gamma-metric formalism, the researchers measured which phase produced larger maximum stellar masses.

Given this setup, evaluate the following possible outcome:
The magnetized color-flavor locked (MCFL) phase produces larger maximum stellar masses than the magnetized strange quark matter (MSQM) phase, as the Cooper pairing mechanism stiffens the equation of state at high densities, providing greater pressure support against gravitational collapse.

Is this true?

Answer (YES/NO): YES